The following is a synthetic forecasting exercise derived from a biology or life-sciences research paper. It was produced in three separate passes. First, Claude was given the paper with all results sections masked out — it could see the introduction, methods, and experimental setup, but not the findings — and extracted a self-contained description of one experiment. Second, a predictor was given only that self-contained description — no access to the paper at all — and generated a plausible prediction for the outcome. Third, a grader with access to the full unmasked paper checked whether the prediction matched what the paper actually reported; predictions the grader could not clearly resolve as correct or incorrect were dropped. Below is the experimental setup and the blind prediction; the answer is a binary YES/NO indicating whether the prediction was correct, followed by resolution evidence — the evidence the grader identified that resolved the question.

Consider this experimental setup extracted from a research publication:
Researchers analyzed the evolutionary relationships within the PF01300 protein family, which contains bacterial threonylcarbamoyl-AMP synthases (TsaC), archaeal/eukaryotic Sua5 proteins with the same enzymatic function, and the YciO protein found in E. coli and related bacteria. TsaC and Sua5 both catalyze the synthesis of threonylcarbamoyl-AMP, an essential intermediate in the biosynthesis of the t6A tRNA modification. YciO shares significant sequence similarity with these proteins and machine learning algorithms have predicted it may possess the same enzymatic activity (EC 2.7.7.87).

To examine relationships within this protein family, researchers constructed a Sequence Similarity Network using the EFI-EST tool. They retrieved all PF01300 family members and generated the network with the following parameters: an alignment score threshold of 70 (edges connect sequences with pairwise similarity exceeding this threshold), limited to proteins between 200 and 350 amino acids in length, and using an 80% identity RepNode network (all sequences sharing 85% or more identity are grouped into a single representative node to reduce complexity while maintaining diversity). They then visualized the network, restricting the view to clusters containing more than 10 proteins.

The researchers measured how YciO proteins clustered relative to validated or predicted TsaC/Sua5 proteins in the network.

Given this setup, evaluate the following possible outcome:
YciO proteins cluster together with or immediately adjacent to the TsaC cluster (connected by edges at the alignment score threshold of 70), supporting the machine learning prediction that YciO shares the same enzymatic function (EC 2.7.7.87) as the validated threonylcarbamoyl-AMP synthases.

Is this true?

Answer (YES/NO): NO